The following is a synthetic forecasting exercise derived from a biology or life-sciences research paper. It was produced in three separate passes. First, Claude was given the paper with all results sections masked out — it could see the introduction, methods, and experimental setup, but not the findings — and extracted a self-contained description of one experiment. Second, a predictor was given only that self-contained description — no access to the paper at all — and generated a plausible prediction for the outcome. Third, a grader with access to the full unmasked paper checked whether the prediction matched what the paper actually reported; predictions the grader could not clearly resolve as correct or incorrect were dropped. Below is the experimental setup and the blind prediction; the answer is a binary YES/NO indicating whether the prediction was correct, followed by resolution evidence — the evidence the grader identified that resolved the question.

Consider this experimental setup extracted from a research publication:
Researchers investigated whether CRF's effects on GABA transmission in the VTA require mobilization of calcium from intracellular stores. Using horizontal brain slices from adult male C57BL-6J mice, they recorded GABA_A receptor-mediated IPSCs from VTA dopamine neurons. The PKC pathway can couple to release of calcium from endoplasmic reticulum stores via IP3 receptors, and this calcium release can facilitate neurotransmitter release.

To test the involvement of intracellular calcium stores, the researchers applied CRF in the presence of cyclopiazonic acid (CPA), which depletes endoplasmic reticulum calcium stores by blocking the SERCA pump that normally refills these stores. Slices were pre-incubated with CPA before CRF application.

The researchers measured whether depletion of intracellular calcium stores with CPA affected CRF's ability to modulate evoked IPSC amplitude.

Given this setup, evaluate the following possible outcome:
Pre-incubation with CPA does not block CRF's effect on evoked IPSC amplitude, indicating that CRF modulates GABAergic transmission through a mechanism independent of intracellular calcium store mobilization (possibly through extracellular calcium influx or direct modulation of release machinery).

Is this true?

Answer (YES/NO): NO